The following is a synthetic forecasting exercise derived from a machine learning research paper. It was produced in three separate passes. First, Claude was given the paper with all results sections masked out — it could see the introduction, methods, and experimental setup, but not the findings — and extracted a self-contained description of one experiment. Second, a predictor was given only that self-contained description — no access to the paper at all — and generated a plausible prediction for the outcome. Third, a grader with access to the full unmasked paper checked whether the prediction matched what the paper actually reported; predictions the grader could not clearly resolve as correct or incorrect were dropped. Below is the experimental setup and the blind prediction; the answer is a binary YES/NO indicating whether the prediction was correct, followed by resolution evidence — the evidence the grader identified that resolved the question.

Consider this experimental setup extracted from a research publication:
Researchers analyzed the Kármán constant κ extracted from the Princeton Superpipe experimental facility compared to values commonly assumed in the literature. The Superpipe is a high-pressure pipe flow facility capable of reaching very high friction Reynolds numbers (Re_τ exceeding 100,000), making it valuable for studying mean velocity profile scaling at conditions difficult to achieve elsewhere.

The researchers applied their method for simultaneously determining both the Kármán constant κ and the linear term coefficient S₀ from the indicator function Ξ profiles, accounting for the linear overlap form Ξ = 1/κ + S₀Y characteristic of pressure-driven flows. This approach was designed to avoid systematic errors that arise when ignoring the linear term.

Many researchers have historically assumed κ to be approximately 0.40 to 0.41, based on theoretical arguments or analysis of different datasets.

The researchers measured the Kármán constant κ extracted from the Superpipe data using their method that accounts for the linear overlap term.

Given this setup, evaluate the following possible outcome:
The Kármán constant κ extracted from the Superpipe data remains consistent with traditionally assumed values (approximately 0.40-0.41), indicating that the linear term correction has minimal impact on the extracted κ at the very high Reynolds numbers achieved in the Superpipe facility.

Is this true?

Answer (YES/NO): NO